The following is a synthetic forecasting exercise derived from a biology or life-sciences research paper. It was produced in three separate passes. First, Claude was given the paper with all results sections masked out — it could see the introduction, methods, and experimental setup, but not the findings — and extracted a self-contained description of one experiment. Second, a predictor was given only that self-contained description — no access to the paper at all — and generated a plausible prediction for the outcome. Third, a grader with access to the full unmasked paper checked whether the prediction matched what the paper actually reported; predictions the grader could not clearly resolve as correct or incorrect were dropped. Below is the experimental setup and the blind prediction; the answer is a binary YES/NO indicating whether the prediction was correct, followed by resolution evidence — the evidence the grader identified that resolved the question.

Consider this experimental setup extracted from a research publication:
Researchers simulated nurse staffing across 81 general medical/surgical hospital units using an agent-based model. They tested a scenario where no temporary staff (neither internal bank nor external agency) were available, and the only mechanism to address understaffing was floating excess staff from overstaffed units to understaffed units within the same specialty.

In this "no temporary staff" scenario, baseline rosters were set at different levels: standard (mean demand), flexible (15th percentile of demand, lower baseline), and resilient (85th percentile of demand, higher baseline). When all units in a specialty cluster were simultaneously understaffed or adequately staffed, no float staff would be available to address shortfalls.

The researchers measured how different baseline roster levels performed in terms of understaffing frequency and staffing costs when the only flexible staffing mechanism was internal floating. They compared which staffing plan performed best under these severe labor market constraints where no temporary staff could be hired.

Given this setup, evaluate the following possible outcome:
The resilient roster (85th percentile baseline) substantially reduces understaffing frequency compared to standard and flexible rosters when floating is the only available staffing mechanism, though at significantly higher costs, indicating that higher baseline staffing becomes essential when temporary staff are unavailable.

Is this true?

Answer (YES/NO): YES